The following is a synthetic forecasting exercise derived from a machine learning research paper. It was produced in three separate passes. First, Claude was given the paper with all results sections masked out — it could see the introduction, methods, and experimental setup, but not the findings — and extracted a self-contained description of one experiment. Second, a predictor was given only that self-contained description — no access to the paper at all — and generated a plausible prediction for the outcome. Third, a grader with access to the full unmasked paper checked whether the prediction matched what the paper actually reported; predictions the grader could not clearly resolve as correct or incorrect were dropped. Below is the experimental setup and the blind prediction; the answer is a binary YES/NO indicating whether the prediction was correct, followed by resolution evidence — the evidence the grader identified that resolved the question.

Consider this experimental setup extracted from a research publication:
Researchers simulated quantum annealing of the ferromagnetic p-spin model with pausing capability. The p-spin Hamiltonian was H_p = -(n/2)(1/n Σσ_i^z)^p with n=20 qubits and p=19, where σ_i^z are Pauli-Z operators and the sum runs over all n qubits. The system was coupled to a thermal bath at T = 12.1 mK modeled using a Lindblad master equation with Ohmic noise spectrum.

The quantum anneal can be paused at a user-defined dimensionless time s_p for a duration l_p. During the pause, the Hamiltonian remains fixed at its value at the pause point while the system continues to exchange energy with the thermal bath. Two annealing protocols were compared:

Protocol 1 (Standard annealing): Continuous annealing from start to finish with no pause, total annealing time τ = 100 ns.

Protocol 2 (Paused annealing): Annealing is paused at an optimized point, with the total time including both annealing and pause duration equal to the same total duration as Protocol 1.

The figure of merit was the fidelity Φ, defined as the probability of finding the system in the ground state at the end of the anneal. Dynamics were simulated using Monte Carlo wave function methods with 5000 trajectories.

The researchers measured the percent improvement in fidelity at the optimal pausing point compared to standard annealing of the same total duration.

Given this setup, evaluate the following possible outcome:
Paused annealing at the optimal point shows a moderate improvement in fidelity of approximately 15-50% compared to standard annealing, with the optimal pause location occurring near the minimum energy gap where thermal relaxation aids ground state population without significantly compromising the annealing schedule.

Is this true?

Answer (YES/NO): NO